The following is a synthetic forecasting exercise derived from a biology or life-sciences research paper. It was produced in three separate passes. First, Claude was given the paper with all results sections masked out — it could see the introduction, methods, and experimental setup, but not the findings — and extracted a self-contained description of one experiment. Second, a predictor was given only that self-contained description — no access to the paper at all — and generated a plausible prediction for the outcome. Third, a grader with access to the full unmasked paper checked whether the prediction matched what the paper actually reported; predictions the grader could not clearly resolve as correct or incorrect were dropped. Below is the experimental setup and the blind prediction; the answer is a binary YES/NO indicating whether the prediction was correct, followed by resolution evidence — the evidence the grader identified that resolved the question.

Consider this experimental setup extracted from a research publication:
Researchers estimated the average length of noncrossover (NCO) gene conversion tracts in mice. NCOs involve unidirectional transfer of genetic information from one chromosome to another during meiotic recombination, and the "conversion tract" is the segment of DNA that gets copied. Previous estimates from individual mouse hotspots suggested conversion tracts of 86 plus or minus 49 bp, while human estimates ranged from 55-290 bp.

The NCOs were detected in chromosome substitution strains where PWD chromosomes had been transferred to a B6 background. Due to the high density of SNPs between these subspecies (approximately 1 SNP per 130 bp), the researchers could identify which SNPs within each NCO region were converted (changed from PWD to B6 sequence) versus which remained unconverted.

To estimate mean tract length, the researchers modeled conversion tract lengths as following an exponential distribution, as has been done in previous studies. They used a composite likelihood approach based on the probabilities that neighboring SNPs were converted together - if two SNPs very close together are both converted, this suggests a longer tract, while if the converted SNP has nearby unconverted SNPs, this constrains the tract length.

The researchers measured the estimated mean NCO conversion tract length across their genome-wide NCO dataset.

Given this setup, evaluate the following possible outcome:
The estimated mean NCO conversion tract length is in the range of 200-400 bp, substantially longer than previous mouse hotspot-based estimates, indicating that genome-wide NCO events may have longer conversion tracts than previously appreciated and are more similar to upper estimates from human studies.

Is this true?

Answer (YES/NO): NO